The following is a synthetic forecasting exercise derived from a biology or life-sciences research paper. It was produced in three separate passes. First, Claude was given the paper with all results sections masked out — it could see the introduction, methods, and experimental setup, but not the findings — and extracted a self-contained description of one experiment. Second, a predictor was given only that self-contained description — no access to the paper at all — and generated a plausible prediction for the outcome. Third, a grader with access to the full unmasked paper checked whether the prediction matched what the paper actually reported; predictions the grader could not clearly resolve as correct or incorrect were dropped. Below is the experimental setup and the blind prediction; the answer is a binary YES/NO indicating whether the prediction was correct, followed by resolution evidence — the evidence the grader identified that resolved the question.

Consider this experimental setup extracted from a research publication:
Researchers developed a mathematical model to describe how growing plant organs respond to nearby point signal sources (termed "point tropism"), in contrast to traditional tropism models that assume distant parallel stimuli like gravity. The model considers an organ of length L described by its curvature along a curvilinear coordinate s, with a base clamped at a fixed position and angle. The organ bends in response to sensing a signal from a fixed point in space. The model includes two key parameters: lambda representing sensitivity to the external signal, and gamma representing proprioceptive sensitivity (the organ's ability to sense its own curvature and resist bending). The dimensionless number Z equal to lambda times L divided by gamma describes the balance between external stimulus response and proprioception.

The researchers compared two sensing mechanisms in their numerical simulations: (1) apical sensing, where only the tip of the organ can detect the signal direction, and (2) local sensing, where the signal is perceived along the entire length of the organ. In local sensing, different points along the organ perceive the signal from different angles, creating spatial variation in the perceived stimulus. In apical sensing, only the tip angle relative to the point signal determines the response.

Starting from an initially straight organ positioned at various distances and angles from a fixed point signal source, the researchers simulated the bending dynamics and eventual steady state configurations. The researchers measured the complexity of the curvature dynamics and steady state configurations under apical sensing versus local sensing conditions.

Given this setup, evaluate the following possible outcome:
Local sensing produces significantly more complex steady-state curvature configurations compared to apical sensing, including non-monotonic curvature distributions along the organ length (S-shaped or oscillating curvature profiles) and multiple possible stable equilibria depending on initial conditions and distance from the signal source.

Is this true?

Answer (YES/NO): YES